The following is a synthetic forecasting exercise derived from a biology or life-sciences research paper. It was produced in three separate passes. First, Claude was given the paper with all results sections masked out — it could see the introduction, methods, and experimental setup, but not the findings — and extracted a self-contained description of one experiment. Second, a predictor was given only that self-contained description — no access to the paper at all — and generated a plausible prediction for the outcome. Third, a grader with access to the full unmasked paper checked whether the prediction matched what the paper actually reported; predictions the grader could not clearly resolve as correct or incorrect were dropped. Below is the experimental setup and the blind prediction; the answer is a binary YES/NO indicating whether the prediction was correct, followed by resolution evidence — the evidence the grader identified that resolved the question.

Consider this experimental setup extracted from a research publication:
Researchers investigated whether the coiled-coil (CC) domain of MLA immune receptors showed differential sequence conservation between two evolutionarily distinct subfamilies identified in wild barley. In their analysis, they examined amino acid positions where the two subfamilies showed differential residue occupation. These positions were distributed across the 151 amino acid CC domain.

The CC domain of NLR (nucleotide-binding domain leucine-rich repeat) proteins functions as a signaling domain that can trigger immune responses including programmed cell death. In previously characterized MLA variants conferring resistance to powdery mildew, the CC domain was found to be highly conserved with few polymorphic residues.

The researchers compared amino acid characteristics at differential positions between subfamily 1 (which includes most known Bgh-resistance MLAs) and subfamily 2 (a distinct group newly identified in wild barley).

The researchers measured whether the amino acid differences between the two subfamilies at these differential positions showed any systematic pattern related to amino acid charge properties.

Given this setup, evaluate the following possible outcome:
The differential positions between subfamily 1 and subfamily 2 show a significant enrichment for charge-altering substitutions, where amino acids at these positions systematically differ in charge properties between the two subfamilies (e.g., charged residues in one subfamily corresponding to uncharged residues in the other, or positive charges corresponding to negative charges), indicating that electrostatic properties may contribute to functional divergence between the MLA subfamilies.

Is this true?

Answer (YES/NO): YES